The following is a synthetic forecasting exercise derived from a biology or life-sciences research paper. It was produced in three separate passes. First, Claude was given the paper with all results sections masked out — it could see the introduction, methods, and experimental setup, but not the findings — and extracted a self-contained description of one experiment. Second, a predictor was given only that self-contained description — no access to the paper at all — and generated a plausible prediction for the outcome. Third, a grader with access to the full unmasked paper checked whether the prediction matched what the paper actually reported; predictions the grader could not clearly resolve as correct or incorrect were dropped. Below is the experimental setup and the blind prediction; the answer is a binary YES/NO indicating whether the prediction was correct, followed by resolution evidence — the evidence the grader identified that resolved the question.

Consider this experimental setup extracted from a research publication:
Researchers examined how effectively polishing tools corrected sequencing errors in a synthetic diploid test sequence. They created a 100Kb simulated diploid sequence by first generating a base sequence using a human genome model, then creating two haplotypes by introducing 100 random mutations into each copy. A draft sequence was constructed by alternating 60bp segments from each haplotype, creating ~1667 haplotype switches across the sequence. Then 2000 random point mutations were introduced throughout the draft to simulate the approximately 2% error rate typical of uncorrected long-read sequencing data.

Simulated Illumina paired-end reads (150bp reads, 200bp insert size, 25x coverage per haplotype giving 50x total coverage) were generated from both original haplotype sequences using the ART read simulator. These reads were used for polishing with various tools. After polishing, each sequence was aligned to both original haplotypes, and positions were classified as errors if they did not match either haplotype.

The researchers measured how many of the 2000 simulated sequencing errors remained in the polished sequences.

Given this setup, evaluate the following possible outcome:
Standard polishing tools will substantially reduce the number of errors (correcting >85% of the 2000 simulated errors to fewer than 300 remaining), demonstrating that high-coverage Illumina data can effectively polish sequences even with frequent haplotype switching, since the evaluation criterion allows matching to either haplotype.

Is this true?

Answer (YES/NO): YES